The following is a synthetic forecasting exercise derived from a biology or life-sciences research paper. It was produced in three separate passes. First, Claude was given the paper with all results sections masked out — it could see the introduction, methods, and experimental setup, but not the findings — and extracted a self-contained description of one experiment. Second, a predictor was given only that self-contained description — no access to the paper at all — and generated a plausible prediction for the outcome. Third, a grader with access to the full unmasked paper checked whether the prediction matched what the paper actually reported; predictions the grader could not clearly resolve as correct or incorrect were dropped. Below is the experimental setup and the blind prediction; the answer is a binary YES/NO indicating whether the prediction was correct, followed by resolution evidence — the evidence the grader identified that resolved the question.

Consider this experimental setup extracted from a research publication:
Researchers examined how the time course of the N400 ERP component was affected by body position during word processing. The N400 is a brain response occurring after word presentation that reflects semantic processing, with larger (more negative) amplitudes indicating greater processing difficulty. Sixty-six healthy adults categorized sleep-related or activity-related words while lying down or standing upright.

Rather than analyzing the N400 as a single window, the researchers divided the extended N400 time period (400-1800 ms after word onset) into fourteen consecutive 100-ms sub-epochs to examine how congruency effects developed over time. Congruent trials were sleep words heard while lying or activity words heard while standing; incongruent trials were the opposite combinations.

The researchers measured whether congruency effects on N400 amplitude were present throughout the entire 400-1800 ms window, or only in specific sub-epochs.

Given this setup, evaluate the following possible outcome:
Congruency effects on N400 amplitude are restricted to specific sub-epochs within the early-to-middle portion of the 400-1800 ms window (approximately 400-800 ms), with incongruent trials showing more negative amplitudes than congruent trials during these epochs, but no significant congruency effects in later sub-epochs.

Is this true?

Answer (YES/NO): NO